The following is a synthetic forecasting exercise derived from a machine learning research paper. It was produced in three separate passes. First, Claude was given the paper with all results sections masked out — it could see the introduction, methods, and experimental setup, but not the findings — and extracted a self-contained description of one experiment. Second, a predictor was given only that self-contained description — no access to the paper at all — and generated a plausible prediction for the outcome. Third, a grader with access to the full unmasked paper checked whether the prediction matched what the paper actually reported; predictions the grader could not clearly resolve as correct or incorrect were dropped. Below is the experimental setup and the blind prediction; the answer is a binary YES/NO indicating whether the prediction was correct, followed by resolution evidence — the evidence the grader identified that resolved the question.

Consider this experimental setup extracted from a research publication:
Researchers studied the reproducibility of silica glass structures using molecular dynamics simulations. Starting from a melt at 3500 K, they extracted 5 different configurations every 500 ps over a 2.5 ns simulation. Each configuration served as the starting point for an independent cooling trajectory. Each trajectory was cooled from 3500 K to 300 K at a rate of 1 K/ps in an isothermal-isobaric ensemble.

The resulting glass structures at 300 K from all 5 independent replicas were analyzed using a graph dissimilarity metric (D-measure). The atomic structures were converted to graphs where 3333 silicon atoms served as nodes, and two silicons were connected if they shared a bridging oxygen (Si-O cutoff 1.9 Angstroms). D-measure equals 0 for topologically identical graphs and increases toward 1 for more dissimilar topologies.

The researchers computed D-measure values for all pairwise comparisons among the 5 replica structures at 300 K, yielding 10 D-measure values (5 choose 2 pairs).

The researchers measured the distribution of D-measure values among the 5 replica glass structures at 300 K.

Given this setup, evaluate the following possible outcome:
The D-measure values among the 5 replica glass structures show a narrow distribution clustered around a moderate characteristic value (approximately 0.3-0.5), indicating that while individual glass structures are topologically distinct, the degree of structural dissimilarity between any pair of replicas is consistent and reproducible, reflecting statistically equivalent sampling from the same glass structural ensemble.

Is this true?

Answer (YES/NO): NO